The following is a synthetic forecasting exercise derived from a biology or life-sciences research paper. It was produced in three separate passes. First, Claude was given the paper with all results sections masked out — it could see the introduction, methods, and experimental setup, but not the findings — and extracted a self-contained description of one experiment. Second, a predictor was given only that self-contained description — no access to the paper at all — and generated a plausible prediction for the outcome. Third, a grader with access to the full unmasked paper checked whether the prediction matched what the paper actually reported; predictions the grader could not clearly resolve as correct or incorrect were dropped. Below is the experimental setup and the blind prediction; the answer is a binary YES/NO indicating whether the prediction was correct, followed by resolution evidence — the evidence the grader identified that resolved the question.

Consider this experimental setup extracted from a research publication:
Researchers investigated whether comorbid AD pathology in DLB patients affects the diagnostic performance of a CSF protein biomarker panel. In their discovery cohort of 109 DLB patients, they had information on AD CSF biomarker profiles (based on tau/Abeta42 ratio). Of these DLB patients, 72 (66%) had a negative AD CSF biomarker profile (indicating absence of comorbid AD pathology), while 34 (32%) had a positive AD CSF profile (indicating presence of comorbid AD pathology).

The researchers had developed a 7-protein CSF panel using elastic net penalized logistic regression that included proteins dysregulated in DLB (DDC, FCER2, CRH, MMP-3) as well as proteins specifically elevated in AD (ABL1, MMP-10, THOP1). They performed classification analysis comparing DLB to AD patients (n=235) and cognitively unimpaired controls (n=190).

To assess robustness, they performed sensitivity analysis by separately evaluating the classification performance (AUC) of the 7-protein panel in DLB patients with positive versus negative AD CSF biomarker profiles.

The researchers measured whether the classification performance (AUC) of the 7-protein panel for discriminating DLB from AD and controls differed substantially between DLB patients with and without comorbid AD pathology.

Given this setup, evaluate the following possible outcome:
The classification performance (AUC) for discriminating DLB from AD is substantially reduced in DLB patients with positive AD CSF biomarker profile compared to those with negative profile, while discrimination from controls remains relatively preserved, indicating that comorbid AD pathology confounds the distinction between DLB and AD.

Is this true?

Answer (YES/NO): NO